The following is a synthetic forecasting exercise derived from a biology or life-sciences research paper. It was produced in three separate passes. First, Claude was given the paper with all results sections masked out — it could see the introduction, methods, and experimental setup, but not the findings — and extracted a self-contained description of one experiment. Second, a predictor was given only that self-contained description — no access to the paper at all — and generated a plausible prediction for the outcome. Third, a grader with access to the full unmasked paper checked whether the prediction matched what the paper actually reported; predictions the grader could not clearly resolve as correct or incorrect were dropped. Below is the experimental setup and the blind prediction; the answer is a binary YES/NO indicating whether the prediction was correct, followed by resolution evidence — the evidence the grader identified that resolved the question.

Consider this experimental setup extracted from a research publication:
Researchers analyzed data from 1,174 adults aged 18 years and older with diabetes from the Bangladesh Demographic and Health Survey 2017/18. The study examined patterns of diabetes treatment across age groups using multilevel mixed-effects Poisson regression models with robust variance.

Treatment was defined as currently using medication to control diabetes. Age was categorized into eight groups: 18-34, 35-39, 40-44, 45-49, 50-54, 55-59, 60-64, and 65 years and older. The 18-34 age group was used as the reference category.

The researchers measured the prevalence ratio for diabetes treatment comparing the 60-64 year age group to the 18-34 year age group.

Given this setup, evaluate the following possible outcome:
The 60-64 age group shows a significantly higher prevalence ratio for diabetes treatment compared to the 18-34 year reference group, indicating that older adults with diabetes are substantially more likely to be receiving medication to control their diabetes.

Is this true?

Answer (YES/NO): YES